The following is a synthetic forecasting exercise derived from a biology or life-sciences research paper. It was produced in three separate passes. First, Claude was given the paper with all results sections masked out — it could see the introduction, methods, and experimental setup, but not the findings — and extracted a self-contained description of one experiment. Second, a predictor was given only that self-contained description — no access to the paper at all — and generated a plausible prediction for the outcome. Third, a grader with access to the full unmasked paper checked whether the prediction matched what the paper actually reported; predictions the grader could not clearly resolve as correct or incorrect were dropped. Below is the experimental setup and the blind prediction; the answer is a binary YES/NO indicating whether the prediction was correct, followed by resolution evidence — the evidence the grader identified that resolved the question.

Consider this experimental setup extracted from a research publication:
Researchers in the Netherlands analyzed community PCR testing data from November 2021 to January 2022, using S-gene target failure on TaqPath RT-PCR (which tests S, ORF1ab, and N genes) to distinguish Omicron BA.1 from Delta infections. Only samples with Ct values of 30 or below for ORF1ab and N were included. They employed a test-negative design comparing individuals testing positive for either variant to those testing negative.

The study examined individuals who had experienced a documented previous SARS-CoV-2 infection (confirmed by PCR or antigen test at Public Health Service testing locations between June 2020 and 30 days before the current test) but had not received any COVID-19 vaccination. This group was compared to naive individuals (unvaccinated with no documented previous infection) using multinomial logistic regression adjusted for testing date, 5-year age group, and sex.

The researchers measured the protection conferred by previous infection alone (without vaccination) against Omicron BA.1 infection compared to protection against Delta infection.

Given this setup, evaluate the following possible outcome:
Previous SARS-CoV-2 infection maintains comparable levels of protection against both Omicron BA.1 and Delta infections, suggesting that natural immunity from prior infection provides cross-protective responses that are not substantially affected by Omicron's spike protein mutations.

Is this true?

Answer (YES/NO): NO